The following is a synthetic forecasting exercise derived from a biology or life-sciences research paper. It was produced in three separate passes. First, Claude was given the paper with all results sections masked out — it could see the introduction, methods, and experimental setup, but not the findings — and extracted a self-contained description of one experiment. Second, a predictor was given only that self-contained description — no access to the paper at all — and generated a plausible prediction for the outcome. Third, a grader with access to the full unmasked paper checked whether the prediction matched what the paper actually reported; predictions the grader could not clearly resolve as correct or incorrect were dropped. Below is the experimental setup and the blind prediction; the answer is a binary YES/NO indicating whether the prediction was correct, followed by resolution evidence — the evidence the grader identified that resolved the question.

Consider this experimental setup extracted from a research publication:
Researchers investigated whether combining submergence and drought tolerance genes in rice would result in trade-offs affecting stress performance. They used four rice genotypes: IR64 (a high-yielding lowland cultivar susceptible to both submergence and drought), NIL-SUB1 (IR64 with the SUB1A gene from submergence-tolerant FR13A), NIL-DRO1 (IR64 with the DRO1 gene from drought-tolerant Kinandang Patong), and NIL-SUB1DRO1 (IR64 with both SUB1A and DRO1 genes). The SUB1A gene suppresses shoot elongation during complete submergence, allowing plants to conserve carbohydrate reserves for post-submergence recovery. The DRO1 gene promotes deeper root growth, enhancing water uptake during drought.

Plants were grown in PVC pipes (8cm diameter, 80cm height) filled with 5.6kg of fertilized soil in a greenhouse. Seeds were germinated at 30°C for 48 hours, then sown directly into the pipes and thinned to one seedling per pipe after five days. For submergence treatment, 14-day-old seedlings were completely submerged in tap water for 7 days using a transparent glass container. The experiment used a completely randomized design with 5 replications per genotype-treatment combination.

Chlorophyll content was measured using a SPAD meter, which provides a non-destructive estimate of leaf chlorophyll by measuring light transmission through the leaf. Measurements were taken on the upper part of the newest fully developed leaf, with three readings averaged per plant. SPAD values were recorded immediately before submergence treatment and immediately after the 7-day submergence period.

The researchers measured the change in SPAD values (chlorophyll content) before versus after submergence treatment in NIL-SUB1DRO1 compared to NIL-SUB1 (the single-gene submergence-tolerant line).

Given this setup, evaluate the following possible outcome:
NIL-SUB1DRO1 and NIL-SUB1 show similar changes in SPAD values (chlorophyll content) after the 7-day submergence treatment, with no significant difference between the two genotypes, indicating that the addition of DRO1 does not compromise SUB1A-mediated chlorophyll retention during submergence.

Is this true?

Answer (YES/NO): YES